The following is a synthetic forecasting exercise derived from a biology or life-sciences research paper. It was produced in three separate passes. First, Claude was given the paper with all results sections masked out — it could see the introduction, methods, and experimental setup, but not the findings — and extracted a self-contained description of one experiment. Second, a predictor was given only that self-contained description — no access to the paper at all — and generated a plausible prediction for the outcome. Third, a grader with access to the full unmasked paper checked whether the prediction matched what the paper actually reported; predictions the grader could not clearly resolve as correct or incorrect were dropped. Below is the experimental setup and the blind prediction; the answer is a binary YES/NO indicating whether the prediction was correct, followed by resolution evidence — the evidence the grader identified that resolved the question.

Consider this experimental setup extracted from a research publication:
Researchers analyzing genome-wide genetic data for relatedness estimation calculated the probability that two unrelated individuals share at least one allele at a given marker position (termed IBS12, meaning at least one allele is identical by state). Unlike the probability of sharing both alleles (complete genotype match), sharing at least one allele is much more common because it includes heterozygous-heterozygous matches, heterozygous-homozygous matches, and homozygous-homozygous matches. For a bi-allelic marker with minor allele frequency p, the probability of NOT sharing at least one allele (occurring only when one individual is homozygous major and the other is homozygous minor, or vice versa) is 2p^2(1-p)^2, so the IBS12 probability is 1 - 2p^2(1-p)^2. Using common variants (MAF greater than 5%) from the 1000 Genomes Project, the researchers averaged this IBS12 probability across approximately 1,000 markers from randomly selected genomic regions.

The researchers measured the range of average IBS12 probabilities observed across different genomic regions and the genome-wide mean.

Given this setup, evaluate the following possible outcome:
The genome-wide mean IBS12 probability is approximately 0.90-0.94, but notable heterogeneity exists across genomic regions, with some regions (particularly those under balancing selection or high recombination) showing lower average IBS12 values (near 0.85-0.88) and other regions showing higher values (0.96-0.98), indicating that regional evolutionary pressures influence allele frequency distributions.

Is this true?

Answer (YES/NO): NO